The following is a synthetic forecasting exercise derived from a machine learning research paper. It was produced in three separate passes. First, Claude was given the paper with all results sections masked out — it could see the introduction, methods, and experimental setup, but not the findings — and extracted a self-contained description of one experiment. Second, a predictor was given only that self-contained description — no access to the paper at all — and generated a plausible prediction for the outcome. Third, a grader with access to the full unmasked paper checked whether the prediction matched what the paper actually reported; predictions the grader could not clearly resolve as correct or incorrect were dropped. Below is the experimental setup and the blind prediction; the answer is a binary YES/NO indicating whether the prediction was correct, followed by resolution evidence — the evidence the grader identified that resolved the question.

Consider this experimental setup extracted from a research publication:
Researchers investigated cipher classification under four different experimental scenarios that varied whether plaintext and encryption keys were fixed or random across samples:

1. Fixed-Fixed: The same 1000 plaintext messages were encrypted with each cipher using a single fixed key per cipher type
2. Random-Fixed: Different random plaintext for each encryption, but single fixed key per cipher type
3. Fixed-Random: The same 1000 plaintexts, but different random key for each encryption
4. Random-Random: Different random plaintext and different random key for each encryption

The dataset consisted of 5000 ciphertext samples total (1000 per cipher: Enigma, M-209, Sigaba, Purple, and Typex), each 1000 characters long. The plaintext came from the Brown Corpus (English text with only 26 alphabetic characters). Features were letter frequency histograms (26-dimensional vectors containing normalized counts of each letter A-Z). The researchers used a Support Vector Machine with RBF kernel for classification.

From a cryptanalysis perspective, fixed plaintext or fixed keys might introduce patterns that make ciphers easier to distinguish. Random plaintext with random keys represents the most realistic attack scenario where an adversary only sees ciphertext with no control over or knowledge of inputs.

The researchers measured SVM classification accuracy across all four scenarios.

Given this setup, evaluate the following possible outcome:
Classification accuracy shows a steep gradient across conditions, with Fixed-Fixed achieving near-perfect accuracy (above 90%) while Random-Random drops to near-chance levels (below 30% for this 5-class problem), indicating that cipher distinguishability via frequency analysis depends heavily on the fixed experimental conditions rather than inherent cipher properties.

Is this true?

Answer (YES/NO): NO